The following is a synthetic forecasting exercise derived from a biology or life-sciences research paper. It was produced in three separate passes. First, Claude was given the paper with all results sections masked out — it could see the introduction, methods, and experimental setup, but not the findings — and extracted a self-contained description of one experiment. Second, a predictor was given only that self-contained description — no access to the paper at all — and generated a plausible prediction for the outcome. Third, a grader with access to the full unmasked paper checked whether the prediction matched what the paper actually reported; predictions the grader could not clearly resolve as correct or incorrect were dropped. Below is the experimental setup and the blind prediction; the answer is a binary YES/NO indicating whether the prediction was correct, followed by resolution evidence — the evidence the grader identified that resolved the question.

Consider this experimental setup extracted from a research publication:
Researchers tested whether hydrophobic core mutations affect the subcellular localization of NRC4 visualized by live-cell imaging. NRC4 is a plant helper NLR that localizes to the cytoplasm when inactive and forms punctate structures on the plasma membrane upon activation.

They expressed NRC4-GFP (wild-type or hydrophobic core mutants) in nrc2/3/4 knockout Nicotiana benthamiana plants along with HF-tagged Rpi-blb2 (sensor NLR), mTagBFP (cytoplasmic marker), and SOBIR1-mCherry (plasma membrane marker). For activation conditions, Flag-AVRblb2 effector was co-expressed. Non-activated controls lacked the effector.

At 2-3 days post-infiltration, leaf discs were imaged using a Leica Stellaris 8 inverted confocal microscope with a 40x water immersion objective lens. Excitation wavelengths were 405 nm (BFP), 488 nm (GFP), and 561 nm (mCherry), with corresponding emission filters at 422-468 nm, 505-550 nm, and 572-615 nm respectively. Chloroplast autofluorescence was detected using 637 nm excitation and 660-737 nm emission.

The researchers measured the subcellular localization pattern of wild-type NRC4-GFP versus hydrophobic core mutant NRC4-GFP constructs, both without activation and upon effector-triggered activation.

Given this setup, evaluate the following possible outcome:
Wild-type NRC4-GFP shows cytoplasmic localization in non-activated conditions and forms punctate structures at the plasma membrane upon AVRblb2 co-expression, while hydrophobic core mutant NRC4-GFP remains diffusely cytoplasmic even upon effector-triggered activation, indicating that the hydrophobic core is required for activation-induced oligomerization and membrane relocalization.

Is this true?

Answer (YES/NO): YES